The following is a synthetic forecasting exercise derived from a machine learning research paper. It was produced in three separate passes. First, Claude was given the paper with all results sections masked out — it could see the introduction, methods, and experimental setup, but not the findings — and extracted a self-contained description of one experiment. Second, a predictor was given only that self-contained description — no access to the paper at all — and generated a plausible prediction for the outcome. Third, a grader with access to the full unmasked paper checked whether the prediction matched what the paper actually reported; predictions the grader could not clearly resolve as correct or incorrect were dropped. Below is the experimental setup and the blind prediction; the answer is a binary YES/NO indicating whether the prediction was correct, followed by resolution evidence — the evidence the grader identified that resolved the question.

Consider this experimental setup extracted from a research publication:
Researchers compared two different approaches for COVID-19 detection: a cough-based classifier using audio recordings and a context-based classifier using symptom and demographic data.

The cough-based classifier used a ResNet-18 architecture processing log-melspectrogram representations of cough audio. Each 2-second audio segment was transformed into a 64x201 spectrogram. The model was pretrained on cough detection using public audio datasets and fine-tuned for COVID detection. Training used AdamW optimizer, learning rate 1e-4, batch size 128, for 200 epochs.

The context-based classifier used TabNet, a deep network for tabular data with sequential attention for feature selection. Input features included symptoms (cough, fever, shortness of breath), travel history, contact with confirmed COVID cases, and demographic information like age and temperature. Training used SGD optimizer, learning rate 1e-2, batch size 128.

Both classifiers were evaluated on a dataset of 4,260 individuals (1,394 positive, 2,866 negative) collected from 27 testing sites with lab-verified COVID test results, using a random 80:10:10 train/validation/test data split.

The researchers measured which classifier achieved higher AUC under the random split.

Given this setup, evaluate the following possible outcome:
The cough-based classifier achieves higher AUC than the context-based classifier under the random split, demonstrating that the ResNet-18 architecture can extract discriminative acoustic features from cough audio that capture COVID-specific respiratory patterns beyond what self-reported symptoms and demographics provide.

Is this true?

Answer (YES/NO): YES